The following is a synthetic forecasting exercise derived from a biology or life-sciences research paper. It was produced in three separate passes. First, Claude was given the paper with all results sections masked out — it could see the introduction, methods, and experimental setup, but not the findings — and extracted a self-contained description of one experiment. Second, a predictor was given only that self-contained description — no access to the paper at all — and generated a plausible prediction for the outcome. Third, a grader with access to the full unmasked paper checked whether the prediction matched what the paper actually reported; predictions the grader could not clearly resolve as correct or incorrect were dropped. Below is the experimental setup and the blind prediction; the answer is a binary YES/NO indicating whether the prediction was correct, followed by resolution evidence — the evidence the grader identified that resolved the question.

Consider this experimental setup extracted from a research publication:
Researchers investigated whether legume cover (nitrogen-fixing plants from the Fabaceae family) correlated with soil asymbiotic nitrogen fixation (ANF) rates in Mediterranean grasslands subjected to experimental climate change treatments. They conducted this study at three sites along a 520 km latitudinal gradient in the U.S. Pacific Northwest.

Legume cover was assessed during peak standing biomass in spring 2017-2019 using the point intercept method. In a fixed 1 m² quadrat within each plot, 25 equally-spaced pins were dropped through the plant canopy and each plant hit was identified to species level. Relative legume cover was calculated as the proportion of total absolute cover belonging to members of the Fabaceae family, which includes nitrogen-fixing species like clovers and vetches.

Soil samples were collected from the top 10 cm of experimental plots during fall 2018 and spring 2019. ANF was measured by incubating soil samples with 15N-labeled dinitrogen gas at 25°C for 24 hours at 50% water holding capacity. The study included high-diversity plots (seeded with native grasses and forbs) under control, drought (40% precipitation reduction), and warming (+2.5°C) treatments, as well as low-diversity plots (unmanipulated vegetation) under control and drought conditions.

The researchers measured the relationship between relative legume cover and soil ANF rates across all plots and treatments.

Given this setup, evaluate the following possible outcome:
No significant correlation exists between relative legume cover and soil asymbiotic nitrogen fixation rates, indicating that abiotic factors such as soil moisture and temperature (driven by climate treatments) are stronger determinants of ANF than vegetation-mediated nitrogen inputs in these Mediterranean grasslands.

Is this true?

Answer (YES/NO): YES